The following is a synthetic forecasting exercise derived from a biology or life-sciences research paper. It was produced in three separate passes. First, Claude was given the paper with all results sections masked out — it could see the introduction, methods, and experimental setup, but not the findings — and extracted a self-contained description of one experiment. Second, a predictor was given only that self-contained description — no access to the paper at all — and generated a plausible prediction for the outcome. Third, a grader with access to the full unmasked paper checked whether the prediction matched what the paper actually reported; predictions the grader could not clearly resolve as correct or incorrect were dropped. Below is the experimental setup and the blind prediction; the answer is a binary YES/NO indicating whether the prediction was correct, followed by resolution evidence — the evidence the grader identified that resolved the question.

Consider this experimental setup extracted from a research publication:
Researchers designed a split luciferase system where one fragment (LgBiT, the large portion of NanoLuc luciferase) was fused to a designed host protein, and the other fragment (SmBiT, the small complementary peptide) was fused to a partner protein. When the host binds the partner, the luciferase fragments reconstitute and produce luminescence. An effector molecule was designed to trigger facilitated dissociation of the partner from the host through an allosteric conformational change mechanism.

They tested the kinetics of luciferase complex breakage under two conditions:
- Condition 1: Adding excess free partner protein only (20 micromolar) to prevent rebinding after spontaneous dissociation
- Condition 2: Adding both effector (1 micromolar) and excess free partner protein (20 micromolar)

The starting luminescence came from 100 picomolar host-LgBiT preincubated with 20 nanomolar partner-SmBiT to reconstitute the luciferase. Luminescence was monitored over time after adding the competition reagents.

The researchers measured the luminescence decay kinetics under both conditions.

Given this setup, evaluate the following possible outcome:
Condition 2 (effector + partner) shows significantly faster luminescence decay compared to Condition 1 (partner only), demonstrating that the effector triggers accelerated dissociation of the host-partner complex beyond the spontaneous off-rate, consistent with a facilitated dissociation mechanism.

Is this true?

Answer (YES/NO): YES